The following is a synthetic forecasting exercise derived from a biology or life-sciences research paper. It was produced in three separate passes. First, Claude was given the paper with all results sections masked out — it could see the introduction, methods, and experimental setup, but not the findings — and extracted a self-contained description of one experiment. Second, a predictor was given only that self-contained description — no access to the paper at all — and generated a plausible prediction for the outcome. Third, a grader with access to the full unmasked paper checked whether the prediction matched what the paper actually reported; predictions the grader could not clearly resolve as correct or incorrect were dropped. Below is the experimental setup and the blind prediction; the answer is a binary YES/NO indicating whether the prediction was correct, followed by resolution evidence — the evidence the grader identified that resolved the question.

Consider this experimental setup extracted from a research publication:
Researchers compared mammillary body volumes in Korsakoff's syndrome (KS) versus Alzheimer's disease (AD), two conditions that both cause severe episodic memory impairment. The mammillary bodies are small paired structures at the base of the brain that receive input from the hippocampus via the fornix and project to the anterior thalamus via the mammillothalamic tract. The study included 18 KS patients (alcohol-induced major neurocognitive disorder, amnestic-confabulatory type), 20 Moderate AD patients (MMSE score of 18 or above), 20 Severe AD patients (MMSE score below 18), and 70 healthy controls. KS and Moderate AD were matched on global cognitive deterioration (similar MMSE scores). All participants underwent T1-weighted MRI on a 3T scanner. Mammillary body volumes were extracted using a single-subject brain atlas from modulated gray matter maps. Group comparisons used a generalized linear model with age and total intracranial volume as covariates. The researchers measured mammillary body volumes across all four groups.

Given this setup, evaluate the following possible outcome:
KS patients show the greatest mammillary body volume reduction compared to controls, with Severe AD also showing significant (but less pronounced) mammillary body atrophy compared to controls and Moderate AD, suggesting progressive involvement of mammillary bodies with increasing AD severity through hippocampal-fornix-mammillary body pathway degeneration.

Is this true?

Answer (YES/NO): NO